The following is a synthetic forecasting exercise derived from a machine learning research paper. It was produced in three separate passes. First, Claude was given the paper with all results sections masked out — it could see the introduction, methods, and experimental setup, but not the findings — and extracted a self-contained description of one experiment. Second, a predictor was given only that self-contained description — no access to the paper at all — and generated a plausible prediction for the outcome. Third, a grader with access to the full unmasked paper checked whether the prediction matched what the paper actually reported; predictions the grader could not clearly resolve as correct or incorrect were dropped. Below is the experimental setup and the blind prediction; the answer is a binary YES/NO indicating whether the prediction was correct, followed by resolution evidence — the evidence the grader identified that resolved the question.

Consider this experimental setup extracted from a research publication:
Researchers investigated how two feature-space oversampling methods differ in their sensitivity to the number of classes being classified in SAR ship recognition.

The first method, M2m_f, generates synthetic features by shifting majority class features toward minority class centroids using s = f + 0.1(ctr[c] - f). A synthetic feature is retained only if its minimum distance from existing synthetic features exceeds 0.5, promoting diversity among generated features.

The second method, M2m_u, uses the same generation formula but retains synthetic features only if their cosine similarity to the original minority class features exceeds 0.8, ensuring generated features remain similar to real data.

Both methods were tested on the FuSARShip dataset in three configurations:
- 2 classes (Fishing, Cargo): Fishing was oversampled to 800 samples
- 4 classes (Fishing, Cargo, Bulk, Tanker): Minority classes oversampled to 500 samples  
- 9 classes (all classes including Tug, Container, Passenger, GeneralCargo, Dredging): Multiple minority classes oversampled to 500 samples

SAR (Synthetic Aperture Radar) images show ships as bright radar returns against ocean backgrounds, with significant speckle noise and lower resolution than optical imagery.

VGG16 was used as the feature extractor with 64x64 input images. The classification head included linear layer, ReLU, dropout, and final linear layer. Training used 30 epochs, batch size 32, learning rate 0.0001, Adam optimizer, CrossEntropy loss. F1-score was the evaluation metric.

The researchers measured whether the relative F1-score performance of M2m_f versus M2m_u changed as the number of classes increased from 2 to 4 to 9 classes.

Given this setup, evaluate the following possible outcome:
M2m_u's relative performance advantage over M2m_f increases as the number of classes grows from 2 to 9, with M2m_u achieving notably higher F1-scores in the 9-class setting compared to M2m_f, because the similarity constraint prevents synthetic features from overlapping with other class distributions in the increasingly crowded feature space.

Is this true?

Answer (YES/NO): NO